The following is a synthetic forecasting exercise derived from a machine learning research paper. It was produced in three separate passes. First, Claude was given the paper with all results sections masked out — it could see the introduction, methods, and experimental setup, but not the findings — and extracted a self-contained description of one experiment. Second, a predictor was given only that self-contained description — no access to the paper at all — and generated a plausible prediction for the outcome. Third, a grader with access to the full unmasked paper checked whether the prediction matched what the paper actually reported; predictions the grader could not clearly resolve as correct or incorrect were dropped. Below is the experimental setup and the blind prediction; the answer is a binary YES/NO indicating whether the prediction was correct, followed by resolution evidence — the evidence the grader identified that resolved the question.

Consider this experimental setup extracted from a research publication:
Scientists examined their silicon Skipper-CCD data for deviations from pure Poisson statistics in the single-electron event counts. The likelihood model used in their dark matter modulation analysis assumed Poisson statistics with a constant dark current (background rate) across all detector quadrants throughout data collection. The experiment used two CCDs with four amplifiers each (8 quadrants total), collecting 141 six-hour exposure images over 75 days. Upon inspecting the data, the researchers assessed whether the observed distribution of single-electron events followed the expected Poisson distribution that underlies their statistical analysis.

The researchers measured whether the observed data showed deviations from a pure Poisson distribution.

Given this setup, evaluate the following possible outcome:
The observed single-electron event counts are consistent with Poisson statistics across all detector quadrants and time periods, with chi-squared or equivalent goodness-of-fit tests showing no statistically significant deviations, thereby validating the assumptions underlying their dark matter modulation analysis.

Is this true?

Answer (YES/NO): NO